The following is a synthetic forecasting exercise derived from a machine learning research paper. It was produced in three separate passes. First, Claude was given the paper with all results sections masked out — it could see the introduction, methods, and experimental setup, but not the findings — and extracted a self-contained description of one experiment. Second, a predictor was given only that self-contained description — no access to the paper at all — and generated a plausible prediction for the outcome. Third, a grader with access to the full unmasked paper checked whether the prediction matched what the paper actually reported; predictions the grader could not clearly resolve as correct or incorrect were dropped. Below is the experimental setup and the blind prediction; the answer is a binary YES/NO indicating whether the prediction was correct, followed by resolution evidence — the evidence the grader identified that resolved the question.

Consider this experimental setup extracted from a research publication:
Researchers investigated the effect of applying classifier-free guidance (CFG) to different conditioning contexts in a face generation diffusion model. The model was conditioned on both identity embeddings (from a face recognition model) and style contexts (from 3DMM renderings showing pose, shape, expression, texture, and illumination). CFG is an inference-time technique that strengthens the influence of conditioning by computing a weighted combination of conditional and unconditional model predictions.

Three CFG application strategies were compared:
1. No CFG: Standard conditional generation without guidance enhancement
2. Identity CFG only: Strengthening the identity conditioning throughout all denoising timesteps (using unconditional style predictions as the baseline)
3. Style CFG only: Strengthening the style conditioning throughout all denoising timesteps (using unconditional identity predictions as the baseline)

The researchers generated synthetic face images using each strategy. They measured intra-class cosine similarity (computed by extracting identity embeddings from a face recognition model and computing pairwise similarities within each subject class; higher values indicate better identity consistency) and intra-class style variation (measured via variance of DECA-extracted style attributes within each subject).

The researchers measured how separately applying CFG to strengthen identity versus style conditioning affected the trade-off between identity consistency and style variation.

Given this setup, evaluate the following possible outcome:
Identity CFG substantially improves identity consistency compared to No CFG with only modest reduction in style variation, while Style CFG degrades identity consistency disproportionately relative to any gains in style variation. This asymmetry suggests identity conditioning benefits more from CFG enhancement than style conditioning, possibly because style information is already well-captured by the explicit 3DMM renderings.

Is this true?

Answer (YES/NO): NO